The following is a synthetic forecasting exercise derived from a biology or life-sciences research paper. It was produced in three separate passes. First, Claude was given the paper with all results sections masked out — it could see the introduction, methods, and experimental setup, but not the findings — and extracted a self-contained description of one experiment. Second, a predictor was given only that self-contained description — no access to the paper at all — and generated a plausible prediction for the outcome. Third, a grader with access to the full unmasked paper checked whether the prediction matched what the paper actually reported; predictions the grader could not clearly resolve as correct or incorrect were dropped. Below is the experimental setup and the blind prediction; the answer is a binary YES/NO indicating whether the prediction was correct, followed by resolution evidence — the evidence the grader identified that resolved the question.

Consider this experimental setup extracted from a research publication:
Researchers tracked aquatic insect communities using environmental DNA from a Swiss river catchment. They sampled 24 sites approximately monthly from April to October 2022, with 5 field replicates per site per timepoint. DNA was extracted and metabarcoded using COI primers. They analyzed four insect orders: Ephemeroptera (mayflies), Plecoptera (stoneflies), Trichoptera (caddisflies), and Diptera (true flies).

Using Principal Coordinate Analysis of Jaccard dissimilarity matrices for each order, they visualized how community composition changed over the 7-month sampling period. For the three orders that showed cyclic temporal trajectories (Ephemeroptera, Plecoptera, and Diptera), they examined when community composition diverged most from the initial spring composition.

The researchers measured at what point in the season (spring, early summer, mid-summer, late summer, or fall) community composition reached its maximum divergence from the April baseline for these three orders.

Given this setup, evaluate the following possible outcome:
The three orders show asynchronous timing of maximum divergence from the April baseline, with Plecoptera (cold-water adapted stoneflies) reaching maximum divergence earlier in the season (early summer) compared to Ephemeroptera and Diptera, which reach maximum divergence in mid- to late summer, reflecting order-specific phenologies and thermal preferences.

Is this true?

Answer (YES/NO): NO